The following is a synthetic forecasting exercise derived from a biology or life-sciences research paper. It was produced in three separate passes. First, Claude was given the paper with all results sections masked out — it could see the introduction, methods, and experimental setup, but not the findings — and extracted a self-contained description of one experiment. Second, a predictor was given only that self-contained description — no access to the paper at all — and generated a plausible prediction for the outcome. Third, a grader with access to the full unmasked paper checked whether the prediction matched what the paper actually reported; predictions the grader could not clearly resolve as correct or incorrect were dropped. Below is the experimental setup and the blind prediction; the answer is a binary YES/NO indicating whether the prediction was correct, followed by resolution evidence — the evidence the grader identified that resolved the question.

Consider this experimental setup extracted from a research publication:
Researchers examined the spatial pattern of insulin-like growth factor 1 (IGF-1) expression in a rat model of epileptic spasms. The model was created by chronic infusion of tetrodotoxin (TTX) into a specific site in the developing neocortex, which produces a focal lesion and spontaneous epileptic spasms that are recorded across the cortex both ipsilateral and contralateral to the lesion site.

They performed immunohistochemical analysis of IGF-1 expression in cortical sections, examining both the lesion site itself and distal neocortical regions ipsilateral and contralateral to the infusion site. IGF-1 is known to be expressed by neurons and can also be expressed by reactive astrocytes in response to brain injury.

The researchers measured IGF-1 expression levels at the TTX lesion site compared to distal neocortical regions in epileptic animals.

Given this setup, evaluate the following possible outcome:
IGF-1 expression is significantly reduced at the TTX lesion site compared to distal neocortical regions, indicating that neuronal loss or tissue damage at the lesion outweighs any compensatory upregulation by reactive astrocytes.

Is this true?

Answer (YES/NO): NO